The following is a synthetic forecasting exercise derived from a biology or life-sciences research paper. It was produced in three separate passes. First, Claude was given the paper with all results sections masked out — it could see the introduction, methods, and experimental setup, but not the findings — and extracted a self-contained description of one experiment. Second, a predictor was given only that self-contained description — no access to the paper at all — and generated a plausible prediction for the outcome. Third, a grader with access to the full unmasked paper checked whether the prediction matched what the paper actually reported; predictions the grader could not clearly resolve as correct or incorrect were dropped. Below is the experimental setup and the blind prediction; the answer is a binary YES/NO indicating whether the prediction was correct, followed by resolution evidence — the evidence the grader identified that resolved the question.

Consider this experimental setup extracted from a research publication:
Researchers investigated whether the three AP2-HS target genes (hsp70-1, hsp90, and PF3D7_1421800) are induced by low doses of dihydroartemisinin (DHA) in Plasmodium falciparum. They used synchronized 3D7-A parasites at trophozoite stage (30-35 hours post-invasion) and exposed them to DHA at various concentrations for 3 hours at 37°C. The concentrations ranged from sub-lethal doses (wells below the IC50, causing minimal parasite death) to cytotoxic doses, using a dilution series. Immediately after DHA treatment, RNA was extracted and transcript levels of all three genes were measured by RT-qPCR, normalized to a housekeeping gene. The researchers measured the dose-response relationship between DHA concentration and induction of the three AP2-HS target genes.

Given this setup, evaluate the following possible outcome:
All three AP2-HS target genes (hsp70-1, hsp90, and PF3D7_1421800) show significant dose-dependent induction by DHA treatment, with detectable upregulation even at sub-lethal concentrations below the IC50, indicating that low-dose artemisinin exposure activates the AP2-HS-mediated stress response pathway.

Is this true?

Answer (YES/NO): NO